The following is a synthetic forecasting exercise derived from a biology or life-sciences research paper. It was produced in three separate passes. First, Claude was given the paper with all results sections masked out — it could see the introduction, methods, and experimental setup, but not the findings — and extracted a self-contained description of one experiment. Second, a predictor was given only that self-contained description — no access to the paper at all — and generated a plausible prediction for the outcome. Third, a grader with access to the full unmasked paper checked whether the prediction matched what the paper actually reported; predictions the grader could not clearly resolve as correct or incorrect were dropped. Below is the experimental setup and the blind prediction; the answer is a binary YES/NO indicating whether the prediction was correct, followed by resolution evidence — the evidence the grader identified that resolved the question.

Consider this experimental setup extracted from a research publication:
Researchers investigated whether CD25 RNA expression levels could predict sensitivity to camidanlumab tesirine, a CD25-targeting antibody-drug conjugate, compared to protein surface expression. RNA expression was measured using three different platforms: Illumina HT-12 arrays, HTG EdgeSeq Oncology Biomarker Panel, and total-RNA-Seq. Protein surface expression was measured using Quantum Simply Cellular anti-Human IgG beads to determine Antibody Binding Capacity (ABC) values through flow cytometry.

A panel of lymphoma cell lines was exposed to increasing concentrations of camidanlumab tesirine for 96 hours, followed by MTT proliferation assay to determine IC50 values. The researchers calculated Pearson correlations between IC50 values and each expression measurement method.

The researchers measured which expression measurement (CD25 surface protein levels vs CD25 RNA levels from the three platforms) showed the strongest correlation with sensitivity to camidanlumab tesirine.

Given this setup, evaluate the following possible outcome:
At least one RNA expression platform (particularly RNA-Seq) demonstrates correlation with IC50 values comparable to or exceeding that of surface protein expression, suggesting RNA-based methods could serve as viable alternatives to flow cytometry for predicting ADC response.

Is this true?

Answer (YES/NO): YES